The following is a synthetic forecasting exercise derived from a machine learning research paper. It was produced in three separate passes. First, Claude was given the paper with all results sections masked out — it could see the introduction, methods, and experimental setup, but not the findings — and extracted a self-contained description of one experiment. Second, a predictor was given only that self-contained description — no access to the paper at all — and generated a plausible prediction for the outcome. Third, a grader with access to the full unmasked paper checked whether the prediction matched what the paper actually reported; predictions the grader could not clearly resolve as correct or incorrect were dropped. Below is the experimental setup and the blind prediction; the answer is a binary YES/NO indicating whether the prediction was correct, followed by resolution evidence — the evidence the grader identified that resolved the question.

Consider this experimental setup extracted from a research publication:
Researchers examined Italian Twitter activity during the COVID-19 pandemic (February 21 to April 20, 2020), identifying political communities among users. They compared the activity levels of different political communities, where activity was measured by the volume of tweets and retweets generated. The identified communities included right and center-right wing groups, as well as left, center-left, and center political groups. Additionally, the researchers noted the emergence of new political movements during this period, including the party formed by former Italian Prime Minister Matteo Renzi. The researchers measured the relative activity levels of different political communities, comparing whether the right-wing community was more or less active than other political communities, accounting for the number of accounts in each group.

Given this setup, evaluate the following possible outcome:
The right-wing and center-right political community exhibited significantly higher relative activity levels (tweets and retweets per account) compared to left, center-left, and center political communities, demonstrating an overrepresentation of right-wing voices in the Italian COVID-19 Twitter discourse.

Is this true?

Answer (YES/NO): YES